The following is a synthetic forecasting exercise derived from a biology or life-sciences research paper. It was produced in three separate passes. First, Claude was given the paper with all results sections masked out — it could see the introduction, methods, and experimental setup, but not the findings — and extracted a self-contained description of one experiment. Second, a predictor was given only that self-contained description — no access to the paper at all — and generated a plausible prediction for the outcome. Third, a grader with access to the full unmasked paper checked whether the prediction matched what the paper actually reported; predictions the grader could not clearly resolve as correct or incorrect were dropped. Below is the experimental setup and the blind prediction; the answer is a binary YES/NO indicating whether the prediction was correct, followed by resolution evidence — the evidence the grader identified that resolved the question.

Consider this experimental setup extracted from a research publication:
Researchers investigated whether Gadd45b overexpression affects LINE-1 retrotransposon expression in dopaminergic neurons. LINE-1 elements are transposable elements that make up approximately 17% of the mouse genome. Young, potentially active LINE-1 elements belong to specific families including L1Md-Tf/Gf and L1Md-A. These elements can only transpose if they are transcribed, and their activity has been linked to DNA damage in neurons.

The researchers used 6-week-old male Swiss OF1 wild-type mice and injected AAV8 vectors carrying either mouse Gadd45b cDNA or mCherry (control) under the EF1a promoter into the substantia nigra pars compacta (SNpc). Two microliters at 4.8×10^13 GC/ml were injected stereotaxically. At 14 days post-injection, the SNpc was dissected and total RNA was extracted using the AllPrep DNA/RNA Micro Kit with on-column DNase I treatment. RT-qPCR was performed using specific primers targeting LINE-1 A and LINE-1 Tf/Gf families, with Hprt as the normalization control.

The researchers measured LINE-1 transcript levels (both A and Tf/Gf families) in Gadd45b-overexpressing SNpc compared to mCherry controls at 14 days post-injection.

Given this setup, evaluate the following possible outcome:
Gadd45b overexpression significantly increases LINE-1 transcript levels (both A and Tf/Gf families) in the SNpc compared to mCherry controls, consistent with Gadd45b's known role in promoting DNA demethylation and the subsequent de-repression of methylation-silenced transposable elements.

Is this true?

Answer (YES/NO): YES